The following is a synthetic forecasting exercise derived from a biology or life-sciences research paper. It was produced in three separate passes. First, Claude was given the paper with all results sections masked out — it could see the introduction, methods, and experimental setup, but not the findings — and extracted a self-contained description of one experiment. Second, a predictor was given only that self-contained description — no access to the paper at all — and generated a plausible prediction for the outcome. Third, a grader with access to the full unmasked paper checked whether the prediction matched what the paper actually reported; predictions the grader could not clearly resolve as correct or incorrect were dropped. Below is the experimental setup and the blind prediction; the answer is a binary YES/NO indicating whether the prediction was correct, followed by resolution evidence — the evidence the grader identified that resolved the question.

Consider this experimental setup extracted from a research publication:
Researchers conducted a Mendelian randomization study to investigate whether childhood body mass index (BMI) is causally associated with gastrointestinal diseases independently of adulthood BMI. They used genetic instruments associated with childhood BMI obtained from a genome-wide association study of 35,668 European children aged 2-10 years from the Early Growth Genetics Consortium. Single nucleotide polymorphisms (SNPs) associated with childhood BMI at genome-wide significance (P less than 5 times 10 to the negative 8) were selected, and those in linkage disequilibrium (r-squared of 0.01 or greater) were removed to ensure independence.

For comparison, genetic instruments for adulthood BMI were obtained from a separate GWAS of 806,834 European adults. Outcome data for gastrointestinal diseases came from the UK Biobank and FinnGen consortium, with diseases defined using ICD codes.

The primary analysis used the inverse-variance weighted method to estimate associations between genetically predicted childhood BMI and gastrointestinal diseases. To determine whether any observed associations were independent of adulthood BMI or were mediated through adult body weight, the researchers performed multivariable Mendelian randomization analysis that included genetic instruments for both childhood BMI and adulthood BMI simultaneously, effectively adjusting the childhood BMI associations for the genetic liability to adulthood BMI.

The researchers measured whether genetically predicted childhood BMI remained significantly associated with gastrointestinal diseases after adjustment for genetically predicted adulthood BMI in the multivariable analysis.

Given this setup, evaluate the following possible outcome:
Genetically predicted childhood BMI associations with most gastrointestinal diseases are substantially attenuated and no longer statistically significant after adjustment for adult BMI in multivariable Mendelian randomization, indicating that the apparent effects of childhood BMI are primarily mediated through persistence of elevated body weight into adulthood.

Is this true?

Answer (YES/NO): YES